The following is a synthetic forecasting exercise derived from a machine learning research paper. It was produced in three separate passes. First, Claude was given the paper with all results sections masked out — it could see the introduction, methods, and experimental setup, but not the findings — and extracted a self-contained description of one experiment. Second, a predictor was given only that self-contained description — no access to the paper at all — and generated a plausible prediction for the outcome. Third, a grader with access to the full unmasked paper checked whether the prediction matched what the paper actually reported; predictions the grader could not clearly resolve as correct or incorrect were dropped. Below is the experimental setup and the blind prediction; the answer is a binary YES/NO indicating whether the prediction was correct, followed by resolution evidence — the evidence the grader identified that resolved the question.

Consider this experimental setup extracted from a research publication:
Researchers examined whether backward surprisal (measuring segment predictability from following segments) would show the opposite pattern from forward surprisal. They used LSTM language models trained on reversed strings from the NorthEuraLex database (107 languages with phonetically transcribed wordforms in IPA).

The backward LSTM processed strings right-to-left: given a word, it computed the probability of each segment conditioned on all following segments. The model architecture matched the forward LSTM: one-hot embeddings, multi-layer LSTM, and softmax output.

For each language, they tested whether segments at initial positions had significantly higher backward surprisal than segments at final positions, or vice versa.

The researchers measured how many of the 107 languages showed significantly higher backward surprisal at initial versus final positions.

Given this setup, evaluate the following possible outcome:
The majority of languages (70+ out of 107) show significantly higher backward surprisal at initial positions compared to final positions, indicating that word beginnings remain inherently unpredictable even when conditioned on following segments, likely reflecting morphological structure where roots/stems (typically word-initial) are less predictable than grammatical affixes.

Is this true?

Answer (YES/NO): NO